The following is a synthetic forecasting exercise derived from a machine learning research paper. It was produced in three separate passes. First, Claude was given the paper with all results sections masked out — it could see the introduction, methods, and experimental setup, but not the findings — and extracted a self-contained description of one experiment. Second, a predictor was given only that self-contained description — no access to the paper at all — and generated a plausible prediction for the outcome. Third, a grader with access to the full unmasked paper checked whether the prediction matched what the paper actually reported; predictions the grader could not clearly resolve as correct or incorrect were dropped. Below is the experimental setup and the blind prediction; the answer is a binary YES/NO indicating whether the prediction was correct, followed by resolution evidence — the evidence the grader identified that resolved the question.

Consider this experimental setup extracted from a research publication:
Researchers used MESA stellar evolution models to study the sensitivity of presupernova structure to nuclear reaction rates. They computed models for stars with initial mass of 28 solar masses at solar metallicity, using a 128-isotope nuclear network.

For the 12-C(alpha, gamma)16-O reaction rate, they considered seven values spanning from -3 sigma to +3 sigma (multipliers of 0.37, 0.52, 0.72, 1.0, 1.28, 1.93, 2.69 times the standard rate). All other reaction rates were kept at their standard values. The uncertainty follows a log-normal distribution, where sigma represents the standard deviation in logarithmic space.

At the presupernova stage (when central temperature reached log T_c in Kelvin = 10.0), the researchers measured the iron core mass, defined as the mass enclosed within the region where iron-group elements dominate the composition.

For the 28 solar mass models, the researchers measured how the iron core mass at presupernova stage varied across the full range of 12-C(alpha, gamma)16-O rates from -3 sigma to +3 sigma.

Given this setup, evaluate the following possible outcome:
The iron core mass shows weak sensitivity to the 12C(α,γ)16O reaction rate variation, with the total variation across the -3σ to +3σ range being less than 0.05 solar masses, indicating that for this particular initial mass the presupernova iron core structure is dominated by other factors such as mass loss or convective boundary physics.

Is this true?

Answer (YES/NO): NO